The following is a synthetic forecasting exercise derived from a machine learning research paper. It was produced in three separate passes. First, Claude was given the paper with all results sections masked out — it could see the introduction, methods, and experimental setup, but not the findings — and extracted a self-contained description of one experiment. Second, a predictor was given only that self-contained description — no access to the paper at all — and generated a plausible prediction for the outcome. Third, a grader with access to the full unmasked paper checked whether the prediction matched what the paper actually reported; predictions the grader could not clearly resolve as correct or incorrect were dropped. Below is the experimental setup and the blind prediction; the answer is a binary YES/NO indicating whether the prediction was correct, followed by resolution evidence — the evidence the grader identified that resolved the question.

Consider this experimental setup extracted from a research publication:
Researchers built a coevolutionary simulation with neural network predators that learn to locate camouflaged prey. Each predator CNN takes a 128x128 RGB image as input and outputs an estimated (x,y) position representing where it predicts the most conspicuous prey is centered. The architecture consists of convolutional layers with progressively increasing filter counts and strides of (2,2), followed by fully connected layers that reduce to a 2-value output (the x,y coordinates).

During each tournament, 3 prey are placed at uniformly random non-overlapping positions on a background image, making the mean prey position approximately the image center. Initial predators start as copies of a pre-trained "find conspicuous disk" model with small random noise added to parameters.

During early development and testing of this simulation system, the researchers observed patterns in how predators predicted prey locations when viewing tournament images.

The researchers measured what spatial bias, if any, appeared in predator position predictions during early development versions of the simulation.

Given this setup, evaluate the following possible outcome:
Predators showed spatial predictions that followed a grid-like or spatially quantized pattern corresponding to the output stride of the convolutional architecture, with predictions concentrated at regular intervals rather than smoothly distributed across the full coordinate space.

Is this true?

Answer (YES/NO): NO